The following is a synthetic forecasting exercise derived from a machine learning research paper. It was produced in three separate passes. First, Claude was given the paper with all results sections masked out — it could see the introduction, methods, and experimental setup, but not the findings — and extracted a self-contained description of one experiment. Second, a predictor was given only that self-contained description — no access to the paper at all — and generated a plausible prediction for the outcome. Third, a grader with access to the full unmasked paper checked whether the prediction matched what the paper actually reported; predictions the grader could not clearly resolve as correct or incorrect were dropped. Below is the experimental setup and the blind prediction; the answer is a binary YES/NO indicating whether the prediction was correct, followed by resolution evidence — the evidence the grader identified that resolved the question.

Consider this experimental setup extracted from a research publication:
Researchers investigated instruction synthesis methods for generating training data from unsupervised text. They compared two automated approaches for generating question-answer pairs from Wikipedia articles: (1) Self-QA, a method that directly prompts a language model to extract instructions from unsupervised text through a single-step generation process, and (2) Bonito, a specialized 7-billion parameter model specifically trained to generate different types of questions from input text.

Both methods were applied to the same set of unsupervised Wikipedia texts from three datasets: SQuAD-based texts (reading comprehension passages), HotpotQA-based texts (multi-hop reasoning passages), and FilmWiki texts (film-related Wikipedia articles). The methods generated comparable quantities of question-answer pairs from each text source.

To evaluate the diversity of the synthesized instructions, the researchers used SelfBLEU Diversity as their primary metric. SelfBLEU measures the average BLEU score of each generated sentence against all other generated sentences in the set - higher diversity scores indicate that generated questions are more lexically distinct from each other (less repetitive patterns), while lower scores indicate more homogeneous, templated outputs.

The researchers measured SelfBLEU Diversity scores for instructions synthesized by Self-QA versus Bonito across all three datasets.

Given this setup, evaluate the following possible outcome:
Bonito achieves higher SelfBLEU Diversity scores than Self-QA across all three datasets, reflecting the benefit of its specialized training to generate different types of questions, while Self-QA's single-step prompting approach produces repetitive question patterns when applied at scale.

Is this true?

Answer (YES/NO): NO